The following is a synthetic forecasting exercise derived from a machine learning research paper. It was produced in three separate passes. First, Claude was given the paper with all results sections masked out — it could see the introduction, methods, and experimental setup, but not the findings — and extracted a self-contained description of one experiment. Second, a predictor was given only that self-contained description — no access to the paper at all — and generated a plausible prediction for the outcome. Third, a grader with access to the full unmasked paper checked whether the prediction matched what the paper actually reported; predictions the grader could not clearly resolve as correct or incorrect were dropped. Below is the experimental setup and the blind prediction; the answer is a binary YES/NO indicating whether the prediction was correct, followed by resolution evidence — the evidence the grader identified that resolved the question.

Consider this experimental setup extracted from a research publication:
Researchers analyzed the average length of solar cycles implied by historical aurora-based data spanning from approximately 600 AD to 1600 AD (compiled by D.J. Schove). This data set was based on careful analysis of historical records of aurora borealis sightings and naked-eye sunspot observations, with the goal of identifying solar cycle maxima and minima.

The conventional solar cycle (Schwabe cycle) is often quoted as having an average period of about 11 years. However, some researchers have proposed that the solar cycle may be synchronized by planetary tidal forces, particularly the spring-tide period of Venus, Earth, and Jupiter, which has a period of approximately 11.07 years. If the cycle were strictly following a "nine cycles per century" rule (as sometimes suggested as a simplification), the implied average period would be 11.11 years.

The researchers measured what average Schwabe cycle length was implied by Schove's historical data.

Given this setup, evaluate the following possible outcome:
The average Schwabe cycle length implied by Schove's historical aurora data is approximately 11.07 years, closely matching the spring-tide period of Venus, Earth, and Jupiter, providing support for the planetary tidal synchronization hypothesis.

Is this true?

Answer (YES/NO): YES